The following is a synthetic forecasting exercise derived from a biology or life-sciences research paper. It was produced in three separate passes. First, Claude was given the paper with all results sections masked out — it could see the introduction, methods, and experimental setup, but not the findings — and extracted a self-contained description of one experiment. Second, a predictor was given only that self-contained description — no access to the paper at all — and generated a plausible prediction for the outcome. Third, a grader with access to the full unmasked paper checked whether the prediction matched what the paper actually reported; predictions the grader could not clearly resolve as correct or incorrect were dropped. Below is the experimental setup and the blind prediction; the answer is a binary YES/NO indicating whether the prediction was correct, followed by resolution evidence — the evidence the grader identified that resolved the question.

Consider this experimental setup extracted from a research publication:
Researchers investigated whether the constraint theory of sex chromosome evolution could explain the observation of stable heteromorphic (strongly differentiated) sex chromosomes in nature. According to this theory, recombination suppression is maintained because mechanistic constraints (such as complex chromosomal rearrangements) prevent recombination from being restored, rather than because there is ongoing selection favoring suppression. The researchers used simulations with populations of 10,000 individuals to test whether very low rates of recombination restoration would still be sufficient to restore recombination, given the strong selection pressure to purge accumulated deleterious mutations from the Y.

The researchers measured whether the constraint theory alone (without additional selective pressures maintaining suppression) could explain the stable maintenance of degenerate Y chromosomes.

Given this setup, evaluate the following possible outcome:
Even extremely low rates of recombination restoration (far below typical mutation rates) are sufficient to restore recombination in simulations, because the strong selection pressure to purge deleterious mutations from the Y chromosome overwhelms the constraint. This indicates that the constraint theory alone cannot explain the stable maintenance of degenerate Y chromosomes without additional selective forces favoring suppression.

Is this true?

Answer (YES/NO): YES